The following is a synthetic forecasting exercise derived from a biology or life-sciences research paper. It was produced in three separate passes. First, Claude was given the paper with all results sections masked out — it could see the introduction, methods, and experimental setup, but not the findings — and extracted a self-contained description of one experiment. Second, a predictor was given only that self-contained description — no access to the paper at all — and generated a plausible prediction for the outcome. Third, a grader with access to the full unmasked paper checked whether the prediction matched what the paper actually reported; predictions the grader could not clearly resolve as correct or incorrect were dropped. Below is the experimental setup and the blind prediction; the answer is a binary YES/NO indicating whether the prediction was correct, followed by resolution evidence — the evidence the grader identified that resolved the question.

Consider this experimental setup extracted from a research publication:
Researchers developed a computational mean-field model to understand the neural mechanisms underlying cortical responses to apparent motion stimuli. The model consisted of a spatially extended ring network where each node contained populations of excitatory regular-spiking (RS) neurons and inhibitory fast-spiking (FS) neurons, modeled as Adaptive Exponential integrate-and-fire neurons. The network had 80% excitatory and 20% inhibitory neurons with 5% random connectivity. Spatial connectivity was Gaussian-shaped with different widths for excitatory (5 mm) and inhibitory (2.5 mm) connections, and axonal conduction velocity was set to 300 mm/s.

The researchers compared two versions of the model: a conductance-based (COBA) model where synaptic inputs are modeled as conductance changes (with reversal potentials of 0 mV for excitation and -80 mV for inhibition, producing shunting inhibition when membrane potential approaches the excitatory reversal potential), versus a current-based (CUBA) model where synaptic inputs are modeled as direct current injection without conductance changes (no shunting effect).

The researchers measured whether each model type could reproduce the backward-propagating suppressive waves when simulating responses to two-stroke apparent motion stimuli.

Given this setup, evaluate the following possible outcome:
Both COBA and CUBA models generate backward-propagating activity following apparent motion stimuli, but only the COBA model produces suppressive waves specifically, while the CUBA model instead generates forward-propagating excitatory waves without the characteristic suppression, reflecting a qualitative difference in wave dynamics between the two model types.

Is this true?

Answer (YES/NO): NO